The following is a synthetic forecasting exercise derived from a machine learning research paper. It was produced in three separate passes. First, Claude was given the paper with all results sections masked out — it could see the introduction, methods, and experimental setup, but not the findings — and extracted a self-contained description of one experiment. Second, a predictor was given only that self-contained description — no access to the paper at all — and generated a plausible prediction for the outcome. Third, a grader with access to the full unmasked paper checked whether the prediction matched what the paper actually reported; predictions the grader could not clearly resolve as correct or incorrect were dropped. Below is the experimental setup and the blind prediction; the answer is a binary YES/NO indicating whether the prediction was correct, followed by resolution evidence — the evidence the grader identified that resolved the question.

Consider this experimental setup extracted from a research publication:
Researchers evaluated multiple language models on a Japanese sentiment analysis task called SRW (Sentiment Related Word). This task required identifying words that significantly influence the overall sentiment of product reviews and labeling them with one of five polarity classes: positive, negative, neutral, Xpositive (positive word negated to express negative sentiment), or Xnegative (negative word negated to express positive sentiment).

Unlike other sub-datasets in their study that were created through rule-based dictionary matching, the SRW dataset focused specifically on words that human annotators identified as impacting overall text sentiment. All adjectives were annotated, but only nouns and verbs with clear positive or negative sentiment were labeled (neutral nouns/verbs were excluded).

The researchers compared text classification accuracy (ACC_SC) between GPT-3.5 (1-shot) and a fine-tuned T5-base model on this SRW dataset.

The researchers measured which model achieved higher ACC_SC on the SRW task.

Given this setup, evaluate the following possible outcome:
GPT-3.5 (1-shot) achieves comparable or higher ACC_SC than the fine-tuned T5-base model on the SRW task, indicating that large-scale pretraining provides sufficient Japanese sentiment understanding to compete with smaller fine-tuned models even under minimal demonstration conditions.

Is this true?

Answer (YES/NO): NO